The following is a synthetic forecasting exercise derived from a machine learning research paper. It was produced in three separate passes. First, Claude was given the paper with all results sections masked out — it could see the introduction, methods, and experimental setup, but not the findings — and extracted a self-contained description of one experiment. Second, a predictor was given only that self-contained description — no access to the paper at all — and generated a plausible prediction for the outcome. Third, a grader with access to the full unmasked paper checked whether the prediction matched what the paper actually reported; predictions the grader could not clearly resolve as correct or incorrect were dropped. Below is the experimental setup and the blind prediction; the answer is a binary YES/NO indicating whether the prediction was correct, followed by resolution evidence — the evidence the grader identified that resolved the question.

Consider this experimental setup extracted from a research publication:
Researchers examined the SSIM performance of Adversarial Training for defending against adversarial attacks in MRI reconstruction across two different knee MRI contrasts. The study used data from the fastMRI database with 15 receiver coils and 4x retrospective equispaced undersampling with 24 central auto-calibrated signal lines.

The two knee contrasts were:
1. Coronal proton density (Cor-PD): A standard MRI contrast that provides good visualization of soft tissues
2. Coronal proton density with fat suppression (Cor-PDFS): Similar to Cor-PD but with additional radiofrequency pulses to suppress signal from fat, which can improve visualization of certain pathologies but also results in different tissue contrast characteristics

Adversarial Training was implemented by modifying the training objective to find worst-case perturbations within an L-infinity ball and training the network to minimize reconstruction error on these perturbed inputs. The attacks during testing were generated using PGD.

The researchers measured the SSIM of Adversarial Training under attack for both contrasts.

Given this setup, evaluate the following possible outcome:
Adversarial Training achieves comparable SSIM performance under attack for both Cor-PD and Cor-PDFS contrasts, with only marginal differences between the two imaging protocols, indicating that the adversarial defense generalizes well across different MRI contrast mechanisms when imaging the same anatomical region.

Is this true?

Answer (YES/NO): NO